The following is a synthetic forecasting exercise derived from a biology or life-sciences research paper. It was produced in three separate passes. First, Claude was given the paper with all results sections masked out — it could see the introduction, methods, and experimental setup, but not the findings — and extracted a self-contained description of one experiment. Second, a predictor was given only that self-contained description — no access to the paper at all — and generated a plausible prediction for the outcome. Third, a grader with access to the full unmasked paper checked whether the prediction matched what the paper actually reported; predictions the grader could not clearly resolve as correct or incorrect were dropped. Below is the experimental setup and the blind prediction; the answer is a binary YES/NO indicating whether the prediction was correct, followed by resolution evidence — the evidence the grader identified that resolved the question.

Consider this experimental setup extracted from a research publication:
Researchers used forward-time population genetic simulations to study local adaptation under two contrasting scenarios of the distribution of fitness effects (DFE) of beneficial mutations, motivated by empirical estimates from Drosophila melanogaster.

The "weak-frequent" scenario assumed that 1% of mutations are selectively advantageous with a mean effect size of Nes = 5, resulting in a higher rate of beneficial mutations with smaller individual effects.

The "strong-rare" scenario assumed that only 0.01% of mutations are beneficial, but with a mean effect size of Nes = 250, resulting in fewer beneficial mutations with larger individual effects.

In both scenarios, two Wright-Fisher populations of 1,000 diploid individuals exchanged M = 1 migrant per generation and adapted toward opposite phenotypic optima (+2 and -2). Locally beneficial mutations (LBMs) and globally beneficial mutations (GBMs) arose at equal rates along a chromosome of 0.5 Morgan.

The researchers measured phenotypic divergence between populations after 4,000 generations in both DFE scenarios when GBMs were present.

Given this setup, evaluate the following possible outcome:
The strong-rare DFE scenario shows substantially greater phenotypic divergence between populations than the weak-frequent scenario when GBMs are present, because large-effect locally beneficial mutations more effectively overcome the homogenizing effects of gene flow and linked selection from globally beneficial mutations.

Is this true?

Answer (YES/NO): NO